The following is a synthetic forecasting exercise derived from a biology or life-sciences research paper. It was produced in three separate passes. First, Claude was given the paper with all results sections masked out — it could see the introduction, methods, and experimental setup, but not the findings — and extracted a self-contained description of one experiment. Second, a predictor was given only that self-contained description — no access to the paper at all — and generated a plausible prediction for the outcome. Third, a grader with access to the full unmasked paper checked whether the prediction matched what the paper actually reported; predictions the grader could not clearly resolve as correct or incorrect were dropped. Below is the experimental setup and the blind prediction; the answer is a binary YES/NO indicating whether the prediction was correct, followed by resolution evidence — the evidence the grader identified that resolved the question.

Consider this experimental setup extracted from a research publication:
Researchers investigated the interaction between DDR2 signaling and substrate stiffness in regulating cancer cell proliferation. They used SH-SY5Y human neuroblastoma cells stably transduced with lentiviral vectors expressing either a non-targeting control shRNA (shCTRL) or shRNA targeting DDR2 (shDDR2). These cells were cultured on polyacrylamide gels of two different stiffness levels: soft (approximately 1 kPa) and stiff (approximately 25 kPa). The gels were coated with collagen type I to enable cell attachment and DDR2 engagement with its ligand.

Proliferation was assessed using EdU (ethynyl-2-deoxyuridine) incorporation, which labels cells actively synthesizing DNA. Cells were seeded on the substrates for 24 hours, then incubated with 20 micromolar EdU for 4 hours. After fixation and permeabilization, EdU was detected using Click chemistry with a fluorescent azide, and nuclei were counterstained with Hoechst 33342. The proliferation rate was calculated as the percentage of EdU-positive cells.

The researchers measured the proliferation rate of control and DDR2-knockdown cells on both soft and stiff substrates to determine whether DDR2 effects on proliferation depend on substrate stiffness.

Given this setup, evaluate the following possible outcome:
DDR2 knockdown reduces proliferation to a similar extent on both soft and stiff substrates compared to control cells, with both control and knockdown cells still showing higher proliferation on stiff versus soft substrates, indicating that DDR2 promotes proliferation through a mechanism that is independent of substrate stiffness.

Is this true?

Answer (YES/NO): NO